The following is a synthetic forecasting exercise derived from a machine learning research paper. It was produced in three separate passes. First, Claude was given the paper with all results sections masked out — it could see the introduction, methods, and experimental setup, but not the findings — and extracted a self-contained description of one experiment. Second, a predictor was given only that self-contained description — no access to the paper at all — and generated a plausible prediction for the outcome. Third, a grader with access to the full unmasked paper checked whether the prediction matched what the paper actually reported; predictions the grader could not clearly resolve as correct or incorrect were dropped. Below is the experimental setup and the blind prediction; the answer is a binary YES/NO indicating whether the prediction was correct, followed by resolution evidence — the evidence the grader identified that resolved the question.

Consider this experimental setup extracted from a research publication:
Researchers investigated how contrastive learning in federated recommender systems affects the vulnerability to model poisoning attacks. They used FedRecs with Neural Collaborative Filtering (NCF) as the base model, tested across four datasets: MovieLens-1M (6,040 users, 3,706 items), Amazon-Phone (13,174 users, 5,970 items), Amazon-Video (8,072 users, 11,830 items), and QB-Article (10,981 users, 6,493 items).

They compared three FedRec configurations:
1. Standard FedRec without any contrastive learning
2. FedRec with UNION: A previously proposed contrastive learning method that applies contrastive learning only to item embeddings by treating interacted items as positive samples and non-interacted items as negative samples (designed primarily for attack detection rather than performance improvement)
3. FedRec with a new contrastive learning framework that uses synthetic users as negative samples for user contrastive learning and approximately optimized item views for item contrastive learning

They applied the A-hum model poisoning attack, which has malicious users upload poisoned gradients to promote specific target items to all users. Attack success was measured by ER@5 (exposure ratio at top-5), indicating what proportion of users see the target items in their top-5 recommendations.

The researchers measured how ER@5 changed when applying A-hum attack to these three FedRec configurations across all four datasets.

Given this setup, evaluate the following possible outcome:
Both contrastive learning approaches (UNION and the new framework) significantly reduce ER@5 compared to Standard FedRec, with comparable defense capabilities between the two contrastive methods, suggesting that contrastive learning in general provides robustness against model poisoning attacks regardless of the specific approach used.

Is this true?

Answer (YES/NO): NO